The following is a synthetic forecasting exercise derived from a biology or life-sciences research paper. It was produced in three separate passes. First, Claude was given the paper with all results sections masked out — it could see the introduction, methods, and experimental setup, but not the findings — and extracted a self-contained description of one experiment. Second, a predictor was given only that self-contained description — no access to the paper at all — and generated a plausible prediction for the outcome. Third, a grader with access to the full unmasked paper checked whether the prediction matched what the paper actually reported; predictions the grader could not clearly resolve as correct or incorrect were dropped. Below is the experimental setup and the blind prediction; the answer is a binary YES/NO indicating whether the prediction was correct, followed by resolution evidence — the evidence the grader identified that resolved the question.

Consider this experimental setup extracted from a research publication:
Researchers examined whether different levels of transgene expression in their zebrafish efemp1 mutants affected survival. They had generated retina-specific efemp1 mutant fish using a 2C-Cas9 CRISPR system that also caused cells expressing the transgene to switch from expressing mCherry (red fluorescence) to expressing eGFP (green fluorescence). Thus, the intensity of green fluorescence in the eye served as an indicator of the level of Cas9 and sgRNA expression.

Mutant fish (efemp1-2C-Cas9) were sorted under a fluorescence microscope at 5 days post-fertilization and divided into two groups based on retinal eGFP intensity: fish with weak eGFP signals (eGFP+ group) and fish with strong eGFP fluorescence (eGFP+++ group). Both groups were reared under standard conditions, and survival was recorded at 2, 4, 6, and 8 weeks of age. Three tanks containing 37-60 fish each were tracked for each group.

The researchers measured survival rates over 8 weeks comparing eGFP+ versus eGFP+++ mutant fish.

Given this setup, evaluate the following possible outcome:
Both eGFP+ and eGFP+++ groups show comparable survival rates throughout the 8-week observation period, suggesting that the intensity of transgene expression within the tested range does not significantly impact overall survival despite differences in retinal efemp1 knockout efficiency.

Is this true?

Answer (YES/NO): NO